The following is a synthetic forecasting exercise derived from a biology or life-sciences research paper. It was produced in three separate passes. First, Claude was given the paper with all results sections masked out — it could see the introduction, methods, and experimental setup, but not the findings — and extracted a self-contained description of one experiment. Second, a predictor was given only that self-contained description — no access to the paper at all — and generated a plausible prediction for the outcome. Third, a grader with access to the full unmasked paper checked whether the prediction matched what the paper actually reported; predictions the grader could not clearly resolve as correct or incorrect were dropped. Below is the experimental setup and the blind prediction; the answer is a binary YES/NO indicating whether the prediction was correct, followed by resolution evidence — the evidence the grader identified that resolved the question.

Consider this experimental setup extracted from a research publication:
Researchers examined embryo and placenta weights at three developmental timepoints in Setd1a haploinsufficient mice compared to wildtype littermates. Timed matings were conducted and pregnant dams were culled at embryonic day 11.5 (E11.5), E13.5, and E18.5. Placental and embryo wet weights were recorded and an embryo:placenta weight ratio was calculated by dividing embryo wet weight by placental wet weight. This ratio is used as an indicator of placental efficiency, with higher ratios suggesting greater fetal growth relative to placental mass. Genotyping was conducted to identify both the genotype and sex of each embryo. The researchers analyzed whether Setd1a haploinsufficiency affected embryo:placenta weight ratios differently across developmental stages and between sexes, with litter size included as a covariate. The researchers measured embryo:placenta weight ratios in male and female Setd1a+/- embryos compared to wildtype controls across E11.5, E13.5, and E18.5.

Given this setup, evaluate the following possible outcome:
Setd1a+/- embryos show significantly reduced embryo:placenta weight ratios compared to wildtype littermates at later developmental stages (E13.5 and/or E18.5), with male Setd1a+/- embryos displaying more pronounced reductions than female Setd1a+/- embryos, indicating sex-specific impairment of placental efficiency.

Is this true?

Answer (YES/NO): NO